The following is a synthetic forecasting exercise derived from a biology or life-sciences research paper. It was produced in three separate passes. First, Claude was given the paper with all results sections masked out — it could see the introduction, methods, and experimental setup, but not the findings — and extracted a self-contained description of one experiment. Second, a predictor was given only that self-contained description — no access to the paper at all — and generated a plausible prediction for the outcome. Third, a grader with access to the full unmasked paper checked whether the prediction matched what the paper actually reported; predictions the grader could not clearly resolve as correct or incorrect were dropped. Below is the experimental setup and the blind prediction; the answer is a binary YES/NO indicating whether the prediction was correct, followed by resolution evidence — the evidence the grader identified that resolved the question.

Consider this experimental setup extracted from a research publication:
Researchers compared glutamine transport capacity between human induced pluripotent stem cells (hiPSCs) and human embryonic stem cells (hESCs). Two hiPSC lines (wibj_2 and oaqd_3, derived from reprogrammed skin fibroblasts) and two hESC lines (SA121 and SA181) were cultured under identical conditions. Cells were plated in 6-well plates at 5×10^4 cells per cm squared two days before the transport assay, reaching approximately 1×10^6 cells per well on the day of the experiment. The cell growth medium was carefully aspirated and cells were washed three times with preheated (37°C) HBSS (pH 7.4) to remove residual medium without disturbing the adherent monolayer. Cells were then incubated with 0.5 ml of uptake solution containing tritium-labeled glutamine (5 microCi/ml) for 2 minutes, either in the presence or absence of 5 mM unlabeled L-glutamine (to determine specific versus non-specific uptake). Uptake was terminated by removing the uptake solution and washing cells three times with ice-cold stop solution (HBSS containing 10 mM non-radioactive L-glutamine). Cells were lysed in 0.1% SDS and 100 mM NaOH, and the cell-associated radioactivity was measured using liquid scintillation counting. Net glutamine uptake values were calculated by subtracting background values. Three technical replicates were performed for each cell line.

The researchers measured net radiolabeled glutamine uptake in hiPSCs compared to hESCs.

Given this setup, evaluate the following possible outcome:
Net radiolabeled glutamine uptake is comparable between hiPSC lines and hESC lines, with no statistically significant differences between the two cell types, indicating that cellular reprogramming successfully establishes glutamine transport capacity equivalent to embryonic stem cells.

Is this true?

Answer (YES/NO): NO